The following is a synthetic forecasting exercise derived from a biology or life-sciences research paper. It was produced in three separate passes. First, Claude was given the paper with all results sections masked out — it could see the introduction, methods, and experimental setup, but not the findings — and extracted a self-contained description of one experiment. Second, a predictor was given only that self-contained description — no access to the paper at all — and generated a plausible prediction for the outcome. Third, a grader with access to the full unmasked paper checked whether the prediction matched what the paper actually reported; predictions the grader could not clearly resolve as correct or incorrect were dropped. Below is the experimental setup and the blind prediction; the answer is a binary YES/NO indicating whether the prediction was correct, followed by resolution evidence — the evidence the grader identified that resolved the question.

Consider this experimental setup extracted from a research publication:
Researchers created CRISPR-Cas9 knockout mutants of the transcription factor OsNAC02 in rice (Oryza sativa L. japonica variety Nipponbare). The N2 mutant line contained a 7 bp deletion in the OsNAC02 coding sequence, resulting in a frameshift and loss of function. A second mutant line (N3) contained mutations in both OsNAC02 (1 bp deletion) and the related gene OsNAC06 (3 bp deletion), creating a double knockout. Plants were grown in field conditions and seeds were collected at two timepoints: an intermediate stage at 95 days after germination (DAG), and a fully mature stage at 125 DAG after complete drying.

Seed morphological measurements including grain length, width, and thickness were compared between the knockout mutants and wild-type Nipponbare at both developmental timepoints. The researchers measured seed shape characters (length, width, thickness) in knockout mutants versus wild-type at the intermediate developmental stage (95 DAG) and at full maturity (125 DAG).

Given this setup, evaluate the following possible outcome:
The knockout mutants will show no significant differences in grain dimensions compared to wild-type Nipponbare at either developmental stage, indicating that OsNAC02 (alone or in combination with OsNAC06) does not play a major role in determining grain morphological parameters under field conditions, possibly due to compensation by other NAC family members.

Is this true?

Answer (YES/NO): NO